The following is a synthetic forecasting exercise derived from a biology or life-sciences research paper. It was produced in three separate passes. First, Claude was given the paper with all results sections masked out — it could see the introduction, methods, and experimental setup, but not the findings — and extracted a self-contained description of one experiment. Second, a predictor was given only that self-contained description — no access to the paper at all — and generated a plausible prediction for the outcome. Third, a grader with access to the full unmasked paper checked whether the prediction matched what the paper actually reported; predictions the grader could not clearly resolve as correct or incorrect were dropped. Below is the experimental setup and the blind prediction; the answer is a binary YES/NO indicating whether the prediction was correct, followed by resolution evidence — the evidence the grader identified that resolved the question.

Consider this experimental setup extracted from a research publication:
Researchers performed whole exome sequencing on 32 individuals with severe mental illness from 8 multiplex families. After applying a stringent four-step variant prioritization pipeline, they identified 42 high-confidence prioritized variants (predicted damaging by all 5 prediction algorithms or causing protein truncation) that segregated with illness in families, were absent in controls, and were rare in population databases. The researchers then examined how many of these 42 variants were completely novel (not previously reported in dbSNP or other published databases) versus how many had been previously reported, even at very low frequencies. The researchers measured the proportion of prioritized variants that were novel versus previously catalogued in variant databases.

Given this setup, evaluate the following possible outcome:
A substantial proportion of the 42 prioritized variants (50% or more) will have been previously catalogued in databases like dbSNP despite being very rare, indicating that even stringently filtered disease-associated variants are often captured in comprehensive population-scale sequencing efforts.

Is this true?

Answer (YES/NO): YES